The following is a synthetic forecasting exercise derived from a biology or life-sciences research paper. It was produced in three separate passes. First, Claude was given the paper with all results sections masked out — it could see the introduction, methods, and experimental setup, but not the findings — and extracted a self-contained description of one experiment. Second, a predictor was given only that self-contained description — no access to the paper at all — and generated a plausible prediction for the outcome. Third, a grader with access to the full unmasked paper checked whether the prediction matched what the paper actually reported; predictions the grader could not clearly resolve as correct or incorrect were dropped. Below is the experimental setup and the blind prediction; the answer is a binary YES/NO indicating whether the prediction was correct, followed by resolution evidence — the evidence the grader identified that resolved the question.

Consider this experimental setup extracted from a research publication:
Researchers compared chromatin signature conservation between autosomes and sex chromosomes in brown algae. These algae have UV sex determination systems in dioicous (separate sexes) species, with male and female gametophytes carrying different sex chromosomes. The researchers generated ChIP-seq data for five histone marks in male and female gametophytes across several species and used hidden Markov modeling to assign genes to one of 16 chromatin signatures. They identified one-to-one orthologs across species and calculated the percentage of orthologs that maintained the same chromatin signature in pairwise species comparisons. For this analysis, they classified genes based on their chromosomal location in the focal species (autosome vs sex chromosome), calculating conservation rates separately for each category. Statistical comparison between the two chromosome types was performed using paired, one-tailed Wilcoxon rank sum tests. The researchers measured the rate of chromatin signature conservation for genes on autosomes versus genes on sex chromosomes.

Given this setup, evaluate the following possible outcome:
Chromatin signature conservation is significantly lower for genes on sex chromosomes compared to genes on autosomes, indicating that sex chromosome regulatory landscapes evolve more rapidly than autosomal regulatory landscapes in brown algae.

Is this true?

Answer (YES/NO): YES